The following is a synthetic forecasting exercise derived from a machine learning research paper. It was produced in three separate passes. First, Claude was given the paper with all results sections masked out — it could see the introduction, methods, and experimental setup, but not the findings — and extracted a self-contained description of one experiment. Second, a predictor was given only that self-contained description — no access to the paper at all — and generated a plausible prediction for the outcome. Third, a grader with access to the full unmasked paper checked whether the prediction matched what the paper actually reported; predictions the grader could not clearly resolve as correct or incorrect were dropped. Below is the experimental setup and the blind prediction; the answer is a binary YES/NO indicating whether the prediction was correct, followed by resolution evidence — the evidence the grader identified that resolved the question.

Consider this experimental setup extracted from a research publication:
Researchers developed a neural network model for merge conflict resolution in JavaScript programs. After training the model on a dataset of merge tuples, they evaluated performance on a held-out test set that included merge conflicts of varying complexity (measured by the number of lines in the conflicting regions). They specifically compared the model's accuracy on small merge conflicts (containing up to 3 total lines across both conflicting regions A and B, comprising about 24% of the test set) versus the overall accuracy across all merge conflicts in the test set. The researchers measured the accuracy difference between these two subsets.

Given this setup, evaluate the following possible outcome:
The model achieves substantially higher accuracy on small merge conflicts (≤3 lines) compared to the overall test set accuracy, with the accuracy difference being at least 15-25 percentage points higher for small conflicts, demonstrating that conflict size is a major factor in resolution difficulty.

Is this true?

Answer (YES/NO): YES